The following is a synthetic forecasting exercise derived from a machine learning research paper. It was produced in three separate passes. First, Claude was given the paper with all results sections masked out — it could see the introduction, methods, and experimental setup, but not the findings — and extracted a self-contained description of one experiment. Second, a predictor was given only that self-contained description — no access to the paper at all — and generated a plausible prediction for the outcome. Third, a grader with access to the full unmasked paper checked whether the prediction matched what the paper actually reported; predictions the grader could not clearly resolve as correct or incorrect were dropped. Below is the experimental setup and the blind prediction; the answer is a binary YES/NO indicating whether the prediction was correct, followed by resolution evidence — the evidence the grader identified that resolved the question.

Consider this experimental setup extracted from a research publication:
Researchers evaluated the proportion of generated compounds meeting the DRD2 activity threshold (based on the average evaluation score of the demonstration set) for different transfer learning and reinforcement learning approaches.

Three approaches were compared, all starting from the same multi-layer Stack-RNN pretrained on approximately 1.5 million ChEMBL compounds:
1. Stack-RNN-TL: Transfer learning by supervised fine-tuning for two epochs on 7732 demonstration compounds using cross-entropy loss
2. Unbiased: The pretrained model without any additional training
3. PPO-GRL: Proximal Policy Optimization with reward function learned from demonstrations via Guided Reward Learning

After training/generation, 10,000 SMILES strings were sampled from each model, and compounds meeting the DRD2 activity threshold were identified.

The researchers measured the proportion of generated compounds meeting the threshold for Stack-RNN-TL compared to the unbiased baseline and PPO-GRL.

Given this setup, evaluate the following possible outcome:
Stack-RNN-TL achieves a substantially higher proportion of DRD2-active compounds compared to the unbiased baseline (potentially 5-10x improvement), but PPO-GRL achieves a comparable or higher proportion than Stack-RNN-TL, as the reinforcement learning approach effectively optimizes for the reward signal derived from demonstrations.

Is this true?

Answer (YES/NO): NO